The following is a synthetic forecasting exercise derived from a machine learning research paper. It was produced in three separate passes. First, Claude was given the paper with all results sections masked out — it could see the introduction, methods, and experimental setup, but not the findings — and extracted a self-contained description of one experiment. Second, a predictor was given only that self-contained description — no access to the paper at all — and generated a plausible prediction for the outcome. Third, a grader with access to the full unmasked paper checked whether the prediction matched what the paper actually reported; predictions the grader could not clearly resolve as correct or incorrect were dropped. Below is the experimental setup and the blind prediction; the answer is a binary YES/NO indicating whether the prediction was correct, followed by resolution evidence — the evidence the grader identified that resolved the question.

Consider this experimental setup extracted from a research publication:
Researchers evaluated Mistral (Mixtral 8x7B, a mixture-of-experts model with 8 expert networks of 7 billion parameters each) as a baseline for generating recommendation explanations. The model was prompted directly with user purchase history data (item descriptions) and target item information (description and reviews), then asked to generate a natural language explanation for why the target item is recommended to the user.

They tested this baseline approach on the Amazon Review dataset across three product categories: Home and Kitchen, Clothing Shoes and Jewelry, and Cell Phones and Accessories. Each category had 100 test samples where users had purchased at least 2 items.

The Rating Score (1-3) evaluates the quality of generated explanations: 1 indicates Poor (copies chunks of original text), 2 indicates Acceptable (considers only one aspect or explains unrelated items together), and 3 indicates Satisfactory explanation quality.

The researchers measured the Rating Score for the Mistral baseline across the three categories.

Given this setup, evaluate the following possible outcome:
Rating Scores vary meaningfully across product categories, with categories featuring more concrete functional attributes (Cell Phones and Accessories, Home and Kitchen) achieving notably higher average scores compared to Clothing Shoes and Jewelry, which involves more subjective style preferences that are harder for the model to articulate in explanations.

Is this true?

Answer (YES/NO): NO